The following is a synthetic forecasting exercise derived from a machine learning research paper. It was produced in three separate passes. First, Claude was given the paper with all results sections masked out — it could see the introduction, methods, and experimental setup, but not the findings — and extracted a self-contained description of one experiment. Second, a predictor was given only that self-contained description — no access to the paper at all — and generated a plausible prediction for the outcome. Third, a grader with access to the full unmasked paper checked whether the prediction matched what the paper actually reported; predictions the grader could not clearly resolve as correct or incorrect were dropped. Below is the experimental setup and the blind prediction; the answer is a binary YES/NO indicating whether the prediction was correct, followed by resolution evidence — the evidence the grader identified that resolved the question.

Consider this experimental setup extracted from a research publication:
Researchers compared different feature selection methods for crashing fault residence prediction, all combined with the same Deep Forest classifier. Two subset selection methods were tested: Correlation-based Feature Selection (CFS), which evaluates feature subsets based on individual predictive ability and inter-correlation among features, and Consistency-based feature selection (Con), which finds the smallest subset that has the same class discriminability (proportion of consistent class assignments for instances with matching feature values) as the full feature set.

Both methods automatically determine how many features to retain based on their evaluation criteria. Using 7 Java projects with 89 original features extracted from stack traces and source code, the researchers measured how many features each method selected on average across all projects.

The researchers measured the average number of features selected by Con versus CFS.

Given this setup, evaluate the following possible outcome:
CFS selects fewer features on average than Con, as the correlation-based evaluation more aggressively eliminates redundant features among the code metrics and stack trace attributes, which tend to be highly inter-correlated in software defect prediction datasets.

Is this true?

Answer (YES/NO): YES